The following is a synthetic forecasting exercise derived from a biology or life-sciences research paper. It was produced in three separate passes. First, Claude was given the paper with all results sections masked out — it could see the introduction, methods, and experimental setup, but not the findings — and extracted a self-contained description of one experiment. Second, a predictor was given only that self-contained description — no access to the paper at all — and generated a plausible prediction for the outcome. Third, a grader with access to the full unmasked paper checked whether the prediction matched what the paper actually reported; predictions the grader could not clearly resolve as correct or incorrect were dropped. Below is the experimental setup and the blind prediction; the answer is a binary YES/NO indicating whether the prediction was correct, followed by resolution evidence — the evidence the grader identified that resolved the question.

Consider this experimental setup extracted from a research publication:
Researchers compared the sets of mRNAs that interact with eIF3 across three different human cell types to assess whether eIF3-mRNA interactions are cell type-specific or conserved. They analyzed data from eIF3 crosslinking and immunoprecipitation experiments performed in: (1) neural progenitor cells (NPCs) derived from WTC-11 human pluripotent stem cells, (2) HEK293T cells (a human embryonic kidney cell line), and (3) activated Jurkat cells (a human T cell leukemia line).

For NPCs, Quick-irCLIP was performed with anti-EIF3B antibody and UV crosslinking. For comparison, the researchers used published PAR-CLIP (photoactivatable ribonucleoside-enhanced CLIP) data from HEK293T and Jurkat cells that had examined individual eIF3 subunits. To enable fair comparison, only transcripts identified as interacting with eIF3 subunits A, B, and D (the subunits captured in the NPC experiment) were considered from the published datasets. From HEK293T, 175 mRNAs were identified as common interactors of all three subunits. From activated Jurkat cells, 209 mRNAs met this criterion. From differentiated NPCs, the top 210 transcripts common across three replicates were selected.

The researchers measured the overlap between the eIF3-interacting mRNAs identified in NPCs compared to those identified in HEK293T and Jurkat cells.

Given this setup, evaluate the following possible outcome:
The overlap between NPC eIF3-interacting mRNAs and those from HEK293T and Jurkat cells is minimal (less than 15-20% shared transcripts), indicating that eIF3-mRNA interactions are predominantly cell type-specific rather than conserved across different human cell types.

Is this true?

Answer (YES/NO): YES